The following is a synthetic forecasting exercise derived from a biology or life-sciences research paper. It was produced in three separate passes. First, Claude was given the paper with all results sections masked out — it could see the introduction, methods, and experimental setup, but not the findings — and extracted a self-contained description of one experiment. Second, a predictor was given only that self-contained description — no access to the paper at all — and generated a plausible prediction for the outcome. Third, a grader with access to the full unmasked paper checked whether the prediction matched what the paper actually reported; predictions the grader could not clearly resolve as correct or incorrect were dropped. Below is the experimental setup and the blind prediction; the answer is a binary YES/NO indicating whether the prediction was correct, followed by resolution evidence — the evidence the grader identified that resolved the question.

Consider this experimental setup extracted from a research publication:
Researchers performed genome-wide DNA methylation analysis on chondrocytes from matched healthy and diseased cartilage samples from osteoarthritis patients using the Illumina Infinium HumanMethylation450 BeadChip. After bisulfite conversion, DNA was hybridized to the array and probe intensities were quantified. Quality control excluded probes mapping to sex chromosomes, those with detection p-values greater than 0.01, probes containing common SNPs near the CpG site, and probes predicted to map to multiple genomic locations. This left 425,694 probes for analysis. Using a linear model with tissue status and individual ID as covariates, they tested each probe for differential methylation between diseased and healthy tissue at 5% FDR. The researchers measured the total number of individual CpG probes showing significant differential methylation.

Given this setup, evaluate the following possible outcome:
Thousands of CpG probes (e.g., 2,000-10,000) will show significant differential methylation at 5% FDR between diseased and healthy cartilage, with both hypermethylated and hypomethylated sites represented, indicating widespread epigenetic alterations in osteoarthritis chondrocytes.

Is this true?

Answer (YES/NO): YES